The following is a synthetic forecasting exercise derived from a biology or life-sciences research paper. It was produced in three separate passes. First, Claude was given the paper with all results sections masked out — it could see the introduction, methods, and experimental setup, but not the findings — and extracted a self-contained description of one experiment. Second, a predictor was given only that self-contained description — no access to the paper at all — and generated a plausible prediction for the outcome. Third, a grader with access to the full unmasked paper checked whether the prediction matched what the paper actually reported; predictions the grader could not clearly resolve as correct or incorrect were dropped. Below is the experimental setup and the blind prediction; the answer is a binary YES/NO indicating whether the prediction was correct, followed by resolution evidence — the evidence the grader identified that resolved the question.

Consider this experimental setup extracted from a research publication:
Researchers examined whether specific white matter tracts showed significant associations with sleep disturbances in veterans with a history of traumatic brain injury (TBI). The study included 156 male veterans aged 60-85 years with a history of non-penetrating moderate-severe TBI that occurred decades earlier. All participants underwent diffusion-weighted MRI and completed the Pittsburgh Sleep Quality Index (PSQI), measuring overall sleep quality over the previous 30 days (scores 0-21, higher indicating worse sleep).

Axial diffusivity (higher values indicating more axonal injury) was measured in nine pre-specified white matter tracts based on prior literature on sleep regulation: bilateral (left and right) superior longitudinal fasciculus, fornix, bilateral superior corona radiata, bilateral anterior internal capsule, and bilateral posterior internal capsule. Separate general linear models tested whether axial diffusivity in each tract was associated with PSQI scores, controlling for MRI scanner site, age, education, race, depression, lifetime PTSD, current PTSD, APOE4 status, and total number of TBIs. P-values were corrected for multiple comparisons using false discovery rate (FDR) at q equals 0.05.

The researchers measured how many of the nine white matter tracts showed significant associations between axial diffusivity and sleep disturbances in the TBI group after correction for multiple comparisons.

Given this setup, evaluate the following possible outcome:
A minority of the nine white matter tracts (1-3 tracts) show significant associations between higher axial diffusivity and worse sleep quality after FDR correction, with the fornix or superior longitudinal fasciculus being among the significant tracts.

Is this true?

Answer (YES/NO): NO